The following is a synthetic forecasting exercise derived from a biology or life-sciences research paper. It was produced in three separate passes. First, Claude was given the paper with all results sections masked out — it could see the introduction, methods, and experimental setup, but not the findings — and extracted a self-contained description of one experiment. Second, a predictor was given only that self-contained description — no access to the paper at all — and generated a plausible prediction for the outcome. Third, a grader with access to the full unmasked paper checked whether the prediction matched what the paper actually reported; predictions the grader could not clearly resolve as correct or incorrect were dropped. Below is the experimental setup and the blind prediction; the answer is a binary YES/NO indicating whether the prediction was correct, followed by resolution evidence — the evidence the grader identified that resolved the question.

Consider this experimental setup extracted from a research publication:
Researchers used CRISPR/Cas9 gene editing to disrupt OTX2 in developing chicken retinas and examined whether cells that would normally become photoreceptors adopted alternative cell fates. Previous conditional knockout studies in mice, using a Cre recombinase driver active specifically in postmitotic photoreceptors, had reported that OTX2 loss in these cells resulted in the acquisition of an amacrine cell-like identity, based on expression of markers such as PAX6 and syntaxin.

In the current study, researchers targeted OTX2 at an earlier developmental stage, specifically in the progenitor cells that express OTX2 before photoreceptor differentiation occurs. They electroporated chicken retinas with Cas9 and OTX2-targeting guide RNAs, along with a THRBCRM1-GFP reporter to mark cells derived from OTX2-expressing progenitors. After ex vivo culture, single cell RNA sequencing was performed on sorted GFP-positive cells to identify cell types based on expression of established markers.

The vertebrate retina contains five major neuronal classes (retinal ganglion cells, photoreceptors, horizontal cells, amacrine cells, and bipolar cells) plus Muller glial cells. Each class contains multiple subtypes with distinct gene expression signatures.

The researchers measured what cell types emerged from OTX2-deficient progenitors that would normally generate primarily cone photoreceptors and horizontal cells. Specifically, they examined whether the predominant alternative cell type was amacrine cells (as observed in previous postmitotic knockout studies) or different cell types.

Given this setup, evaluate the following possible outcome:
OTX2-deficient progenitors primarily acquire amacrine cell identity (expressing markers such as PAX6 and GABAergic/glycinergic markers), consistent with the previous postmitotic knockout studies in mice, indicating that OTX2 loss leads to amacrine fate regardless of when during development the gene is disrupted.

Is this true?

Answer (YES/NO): NO